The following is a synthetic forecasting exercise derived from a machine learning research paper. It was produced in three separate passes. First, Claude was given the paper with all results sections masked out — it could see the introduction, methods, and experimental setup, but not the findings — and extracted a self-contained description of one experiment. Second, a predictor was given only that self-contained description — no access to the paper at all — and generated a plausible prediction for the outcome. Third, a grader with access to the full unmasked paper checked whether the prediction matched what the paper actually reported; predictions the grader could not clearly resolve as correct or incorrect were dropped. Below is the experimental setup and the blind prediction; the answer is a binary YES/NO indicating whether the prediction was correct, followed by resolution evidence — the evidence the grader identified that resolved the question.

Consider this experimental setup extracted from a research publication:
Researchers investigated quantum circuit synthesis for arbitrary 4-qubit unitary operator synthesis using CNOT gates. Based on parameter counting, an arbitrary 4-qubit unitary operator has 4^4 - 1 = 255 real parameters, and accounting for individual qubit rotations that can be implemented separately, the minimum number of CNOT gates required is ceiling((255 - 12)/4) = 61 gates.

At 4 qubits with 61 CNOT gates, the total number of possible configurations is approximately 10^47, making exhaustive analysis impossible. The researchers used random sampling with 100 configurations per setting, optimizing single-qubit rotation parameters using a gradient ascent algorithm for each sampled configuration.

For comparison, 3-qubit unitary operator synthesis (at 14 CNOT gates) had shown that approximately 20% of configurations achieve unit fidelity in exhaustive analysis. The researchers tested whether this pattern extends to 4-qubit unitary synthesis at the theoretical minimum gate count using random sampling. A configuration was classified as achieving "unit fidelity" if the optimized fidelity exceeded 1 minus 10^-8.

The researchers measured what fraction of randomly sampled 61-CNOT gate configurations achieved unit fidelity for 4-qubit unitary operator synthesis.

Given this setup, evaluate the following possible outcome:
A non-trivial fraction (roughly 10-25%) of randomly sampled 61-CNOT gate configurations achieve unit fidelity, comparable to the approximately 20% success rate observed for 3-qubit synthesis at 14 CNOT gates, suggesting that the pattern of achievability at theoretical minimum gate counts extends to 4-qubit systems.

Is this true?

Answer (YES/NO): NO